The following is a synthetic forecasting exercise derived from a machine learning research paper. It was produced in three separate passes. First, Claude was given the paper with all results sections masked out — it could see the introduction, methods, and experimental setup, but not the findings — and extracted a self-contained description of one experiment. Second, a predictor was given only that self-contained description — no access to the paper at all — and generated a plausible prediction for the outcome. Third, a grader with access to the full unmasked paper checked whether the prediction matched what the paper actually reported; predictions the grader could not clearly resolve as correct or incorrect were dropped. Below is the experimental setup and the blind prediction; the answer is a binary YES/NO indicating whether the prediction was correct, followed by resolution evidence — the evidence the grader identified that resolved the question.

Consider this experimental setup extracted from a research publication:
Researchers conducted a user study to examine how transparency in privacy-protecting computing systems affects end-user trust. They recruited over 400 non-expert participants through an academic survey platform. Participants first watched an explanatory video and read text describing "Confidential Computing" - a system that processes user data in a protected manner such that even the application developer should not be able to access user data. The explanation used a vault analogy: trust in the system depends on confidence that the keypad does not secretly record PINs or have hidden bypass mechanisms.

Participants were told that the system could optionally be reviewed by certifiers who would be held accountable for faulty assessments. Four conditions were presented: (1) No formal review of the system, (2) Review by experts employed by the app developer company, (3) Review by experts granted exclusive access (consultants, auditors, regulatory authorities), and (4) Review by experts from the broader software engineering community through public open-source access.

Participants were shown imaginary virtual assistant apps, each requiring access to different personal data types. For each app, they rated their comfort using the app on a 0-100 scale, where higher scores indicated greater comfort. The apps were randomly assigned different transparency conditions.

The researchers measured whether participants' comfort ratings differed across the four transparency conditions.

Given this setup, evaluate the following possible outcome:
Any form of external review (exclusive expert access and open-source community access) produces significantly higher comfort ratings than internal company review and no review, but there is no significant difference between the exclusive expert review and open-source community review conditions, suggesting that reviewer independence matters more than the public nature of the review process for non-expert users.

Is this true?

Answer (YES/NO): NO